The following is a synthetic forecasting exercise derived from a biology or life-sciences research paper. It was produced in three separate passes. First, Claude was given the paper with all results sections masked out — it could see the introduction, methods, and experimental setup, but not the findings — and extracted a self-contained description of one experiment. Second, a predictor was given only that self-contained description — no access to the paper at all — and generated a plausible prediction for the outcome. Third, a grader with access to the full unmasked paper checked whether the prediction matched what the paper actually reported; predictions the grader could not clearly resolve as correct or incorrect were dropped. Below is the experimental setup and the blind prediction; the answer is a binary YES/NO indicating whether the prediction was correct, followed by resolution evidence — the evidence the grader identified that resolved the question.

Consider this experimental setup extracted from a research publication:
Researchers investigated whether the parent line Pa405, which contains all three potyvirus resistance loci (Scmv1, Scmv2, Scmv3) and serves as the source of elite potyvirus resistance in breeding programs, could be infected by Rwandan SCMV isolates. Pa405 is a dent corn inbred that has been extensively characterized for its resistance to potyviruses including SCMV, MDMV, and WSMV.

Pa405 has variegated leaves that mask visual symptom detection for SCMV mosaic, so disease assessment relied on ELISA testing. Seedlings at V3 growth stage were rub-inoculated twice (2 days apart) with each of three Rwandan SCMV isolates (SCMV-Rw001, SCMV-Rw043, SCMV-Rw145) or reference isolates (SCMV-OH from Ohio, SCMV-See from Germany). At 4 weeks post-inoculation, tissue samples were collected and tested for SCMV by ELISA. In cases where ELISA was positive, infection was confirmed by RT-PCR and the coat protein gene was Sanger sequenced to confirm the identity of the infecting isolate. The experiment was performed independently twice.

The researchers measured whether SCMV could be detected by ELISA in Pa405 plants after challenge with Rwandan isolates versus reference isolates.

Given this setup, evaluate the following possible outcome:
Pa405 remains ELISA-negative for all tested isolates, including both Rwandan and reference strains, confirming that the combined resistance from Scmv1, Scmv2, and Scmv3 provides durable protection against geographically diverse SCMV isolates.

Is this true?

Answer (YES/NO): NO